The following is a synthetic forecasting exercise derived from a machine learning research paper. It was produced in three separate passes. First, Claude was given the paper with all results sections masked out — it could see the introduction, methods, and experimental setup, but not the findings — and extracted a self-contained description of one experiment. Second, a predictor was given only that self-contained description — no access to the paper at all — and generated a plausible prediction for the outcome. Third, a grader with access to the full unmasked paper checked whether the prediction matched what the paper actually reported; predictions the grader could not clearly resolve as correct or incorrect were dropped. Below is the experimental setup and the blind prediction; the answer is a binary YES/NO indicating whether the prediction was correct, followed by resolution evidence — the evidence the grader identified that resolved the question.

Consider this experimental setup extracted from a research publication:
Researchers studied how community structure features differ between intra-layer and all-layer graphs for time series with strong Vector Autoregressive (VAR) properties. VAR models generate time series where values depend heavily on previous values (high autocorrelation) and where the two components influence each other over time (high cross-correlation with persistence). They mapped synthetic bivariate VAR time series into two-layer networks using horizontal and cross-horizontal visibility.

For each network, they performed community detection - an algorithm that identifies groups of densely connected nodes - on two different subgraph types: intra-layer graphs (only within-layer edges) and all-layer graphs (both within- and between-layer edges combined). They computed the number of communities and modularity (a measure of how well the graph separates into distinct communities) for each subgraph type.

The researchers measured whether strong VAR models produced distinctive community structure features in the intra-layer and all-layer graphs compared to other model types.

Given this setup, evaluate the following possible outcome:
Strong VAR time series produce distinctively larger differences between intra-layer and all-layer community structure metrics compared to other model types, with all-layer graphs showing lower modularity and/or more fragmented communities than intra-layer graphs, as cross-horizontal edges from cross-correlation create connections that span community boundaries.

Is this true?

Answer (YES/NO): NO